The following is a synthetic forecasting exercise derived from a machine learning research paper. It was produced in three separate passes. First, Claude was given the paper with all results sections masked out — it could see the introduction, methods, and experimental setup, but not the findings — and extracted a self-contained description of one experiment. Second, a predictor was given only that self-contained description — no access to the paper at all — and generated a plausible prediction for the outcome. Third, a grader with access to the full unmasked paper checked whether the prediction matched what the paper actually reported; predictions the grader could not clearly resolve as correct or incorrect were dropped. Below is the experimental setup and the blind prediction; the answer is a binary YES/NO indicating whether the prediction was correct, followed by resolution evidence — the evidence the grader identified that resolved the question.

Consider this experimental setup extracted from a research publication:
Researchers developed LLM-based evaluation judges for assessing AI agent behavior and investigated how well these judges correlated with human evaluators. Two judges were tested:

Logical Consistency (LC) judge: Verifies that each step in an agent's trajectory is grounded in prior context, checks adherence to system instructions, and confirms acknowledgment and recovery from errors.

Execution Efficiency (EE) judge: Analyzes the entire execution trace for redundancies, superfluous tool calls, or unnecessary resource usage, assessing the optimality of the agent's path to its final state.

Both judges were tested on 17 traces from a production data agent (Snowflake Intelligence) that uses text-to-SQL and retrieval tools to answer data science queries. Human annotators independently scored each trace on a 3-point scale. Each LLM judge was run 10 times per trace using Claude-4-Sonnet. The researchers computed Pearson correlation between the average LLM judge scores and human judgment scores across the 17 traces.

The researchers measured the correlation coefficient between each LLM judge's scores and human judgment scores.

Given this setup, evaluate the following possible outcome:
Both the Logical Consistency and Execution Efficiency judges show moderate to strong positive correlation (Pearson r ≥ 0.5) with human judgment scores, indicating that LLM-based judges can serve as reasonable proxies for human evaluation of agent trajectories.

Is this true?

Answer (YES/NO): YES